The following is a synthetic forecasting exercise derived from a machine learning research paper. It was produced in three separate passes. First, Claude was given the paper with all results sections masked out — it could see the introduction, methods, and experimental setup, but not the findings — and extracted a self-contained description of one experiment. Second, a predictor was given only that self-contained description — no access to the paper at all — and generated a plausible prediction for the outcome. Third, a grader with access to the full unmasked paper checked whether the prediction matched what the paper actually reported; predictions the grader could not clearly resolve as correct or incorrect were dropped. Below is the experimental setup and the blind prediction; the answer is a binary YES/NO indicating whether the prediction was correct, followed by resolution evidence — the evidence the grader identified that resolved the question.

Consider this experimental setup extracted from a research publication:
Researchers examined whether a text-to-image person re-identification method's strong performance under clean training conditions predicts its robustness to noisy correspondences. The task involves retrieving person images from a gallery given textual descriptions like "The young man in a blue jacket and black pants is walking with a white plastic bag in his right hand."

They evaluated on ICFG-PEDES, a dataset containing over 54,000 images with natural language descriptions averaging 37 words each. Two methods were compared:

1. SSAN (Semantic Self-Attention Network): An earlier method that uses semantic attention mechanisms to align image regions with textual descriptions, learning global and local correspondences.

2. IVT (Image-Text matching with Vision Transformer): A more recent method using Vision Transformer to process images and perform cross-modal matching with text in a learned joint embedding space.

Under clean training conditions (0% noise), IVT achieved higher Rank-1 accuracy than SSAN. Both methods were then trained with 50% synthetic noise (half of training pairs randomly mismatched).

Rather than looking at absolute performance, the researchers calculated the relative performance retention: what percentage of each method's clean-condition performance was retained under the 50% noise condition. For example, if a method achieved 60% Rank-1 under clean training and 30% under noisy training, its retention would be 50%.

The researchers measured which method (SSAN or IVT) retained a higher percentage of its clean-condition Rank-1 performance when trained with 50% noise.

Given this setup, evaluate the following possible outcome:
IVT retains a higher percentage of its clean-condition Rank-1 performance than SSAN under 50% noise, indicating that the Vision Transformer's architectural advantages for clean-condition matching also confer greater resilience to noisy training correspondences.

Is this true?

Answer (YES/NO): YES